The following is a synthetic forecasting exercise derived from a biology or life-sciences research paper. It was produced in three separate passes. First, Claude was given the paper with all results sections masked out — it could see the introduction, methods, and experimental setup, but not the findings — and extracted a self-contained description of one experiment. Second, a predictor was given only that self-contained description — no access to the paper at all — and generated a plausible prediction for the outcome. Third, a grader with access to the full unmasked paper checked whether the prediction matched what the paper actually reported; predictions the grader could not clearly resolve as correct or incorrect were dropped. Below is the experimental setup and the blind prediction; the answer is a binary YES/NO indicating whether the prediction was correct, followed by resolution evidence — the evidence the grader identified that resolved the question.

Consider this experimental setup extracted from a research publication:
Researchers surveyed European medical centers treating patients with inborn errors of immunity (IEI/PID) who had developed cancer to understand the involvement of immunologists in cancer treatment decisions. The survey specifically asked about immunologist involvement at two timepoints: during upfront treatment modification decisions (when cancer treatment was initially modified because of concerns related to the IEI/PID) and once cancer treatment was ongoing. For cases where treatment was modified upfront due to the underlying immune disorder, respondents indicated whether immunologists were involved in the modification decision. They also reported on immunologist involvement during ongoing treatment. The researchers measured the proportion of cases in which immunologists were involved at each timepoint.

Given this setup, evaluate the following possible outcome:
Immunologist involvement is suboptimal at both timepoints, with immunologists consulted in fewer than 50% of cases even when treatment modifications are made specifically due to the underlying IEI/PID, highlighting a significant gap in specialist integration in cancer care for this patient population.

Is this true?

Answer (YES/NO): NO